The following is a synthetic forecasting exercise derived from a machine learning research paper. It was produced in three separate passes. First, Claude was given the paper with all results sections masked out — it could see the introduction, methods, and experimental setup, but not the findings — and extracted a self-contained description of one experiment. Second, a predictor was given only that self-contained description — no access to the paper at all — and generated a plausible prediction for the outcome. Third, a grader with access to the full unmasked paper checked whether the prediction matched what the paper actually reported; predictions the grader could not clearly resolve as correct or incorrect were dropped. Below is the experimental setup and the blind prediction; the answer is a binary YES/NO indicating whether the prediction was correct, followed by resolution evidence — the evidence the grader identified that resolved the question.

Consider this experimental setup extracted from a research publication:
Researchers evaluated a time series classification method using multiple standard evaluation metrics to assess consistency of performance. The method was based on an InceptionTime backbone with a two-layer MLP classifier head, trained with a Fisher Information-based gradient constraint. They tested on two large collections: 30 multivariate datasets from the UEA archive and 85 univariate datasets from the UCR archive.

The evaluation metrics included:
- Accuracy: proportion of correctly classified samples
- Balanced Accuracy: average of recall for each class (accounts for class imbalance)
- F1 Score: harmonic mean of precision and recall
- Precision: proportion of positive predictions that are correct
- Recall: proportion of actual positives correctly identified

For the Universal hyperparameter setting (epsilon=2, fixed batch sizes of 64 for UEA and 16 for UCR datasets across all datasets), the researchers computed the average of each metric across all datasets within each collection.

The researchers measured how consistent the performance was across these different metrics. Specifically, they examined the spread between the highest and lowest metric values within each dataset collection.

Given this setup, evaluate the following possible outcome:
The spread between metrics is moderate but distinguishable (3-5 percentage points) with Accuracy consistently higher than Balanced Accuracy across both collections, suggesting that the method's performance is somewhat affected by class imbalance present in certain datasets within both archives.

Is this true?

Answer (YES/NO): NO